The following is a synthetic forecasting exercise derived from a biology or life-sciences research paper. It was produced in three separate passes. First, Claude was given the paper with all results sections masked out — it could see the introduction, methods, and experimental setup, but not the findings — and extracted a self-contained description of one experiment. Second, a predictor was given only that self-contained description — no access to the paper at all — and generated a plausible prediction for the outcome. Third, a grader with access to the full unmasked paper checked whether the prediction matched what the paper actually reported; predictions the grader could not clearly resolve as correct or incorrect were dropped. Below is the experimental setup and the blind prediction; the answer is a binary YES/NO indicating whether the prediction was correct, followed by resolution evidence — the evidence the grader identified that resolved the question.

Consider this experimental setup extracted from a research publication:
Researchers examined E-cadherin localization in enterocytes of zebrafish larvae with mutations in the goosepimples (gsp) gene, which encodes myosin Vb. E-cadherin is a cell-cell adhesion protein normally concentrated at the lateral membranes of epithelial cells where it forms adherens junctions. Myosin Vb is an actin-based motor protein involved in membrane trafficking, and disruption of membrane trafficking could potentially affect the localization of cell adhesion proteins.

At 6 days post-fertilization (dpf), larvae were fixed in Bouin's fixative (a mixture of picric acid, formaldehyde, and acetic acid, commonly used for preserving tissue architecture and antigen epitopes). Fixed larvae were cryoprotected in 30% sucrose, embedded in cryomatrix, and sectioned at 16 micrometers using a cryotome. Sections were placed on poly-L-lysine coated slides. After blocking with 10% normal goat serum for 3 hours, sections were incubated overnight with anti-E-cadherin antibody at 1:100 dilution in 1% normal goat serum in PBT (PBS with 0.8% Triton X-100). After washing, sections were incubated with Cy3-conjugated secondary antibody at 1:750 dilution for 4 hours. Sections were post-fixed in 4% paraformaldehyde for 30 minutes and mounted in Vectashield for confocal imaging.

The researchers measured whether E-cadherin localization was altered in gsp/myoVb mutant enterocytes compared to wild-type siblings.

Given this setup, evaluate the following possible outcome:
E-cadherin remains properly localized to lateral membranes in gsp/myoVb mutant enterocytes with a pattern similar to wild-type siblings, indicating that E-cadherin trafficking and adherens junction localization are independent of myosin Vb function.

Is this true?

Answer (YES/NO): YES